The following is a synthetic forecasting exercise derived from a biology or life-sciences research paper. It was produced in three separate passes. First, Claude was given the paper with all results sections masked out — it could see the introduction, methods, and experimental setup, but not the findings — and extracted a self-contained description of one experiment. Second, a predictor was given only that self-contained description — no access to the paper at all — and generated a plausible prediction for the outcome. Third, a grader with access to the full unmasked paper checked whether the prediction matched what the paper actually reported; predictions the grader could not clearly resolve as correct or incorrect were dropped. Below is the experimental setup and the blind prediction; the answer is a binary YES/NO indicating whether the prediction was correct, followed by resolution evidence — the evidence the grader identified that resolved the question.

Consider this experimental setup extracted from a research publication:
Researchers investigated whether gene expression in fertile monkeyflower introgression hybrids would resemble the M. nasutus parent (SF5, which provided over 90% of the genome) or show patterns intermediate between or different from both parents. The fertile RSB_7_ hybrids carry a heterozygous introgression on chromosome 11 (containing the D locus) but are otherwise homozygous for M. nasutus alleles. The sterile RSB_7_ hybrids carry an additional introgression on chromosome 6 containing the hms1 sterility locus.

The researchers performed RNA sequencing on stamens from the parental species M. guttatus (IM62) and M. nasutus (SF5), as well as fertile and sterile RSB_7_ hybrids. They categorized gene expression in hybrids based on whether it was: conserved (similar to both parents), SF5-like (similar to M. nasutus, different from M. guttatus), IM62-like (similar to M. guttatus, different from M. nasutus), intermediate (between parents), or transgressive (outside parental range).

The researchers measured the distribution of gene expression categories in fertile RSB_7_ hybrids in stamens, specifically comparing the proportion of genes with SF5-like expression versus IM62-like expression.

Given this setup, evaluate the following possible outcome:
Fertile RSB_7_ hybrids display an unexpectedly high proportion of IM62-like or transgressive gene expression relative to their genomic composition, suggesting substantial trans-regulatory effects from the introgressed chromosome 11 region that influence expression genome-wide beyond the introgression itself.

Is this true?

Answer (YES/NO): NO